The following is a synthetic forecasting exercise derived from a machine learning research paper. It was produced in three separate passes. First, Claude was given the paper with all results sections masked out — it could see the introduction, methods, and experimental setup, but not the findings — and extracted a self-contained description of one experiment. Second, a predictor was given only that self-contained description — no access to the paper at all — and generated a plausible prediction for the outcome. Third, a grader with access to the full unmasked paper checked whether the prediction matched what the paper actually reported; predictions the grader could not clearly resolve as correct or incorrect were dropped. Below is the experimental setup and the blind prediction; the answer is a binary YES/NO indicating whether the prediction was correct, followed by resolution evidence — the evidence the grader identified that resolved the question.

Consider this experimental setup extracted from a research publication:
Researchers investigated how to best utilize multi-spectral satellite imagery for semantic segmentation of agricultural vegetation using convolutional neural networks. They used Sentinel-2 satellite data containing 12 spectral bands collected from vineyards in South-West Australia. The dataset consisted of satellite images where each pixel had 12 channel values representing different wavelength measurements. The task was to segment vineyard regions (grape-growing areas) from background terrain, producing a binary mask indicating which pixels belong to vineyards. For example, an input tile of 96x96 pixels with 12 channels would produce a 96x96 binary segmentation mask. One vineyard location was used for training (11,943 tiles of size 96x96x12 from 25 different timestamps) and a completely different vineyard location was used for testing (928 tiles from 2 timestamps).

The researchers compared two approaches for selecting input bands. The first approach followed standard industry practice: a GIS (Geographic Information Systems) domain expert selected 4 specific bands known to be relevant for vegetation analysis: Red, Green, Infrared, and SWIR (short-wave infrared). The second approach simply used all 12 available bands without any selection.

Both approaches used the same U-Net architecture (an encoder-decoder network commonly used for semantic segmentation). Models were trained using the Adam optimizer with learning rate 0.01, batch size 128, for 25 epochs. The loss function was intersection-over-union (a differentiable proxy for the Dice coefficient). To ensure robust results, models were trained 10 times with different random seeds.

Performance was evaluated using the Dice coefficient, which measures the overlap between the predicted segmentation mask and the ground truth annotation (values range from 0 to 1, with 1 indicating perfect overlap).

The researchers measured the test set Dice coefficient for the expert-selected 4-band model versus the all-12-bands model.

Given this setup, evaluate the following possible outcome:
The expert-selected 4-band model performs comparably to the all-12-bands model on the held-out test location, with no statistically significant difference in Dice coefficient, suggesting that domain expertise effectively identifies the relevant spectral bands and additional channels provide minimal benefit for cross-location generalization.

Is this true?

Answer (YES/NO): NO